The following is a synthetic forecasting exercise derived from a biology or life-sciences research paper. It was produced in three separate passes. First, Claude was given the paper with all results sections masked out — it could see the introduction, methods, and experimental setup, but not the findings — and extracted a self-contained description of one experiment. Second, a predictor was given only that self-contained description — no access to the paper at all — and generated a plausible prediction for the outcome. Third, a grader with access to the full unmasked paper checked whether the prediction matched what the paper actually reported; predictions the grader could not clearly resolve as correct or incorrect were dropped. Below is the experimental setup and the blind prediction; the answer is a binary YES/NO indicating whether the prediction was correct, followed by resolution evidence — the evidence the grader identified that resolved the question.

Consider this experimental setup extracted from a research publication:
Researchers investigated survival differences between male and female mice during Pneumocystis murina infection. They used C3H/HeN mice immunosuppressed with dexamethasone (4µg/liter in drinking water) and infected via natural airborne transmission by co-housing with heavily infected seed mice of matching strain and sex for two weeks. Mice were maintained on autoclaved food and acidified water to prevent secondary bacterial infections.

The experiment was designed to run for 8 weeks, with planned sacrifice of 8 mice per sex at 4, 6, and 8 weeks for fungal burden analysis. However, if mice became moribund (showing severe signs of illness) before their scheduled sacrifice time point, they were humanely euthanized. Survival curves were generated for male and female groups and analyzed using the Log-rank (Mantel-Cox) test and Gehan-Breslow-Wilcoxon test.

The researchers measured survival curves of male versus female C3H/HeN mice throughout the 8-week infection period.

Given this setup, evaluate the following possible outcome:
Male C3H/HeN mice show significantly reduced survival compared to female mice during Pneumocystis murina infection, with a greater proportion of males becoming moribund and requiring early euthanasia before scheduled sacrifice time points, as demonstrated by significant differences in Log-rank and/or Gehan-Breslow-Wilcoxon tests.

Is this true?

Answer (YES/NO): NO